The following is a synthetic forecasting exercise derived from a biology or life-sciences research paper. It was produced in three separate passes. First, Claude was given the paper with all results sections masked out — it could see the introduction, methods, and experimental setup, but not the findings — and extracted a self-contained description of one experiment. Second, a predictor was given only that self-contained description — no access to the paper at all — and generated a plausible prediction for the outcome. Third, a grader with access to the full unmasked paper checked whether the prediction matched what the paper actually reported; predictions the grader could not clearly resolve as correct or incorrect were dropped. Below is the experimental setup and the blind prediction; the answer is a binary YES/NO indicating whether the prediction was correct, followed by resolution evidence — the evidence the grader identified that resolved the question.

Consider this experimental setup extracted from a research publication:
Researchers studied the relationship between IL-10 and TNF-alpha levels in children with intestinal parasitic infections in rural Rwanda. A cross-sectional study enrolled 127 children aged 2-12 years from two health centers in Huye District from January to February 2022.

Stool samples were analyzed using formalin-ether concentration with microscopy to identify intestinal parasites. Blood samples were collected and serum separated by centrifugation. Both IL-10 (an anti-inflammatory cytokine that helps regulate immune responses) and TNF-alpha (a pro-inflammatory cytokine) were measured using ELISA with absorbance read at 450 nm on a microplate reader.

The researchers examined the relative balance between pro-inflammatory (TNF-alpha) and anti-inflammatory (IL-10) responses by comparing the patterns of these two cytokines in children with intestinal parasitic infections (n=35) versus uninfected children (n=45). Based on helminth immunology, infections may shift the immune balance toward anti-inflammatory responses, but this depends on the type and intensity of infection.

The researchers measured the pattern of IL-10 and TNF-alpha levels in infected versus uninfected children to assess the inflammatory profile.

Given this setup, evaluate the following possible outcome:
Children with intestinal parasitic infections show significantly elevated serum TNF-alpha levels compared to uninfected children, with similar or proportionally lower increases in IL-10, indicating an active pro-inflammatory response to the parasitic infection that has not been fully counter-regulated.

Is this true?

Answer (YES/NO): NO